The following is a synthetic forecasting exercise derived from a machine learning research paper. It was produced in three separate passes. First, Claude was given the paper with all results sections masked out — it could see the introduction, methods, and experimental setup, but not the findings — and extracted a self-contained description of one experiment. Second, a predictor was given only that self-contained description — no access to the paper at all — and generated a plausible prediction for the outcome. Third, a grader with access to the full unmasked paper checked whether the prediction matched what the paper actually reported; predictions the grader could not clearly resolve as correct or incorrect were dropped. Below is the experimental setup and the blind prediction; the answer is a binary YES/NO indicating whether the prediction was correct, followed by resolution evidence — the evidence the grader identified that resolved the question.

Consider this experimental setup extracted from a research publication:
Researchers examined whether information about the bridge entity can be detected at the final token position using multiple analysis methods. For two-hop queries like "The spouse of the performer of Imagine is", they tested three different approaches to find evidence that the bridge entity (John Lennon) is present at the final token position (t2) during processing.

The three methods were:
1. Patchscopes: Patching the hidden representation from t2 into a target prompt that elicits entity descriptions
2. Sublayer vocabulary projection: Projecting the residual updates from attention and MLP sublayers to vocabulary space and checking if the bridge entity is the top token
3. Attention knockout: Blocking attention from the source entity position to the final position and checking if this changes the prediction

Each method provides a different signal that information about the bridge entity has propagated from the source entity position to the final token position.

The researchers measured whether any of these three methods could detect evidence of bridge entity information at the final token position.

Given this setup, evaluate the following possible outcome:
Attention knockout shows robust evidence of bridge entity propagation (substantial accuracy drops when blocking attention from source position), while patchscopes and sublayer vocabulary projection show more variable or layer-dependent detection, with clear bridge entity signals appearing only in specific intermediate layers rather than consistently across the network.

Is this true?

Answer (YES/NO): NO